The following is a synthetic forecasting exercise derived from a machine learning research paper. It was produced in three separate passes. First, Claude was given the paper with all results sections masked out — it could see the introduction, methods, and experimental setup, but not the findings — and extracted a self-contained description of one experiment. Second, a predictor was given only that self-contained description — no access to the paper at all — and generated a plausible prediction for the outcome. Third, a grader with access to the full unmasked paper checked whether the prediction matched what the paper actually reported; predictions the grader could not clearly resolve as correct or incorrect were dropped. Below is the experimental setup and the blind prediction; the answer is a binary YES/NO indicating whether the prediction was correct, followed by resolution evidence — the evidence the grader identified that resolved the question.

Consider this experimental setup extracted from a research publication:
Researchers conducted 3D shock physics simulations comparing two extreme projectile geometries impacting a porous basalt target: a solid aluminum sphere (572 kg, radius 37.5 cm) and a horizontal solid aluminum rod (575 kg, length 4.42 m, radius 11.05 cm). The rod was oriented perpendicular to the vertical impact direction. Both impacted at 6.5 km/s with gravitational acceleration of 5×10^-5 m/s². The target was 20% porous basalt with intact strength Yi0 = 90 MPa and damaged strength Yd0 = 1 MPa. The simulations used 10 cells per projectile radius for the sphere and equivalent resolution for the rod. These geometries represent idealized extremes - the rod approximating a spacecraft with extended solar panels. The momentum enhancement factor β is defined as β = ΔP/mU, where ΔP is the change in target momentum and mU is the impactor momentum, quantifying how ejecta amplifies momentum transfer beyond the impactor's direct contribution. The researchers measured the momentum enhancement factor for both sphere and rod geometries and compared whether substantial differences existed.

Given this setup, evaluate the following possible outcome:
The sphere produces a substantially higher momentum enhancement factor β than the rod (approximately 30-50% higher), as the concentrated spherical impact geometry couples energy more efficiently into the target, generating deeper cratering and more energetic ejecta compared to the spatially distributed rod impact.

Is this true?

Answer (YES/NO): NO